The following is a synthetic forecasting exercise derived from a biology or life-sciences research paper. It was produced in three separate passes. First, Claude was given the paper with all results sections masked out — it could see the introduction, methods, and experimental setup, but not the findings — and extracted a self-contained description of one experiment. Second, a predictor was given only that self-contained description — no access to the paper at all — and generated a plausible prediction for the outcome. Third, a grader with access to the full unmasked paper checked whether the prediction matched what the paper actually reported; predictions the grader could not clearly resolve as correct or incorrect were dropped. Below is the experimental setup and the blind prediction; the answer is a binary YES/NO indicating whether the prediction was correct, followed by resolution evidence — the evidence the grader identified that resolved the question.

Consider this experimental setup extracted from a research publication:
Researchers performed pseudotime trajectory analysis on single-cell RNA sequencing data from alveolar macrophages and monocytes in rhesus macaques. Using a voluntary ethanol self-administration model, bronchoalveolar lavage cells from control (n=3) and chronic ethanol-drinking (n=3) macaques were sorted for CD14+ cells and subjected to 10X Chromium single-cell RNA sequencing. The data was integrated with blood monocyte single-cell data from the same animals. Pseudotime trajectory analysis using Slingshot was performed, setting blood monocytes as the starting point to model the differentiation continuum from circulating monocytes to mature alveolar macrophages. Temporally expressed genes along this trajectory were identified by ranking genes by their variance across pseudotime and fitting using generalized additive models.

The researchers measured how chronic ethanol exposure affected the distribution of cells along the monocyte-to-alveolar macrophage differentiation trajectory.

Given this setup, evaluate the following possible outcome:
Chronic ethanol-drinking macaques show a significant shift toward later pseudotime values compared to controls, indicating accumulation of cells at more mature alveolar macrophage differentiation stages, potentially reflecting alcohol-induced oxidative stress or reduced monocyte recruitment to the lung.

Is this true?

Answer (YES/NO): YES